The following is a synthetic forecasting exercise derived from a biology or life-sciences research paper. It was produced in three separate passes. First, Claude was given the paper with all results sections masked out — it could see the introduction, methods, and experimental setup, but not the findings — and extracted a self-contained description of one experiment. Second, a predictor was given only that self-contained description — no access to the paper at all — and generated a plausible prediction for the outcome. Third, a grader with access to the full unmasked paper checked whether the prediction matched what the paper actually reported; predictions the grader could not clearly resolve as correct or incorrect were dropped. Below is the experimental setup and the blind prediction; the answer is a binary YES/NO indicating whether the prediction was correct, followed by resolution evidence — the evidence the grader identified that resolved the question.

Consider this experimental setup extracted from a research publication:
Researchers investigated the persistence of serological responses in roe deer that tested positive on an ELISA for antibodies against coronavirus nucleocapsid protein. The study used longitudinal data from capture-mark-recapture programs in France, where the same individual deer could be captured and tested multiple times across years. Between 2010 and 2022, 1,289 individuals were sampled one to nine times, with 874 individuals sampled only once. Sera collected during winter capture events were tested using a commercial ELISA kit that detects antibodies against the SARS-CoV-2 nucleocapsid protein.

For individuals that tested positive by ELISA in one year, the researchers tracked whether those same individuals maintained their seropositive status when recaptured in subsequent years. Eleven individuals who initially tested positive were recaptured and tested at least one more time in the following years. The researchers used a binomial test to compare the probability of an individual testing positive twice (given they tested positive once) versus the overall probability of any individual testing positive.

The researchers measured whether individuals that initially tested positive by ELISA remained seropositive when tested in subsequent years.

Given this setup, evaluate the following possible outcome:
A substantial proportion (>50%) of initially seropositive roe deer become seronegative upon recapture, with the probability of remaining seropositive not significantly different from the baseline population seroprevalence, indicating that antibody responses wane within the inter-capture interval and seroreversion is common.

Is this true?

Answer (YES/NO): YES